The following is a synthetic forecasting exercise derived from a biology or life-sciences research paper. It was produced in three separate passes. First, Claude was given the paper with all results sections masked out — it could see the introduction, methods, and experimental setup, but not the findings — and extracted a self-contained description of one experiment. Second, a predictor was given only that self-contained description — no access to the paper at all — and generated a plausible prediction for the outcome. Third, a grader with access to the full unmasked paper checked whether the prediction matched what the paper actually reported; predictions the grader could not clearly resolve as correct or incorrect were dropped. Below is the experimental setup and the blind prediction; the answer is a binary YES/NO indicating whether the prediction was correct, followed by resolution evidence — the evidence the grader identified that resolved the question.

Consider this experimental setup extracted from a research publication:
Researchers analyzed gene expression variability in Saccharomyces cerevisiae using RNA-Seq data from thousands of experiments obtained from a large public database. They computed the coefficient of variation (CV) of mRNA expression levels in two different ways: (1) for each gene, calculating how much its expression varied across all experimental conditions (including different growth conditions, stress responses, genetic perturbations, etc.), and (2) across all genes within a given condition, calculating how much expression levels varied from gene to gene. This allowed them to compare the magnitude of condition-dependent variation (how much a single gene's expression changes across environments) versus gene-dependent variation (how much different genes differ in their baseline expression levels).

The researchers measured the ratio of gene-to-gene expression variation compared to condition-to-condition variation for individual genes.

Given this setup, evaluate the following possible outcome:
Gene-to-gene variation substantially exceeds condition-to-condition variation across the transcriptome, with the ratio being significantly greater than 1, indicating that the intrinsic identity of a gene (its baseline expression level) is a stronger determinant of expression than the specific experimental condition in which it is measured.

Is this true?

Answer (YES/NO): YES